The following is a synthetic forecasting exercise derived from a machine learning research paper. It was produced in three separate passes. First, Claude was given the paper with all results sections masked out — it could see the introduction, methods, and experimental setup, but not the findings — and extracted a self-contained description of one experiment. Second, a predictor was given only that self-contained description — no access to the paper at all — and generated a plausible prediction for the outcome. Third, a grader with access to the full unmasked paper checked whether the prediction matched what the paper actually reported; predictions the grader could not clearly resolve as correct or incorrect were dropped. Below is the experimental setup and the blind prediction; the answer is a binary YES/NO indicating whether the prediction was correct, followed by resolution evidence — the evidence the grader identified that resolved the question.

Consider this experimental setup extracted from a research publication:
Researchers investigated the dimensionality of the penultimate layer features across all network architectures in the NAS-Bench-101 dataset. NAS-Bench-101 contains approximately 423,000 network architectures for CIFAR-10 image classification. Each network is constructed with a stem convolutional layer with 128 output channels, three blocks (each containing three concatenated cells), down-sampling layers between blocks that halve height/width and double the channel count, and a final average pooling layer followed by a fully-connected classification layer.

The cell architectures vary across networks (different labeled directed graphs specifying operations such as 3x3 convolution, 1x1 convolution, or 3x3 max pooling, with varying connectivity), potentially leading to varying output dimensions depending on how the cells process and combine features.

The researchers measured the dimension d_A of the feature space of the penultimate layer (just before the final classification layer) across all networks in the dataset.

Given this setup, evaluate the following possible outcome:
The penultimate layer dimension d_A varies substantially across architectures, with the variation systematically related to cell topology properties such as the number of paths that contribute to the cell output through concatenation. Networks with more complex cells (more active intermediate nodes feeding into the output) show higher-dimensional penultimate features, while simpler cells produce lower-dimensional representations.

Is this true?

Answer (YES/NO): NO